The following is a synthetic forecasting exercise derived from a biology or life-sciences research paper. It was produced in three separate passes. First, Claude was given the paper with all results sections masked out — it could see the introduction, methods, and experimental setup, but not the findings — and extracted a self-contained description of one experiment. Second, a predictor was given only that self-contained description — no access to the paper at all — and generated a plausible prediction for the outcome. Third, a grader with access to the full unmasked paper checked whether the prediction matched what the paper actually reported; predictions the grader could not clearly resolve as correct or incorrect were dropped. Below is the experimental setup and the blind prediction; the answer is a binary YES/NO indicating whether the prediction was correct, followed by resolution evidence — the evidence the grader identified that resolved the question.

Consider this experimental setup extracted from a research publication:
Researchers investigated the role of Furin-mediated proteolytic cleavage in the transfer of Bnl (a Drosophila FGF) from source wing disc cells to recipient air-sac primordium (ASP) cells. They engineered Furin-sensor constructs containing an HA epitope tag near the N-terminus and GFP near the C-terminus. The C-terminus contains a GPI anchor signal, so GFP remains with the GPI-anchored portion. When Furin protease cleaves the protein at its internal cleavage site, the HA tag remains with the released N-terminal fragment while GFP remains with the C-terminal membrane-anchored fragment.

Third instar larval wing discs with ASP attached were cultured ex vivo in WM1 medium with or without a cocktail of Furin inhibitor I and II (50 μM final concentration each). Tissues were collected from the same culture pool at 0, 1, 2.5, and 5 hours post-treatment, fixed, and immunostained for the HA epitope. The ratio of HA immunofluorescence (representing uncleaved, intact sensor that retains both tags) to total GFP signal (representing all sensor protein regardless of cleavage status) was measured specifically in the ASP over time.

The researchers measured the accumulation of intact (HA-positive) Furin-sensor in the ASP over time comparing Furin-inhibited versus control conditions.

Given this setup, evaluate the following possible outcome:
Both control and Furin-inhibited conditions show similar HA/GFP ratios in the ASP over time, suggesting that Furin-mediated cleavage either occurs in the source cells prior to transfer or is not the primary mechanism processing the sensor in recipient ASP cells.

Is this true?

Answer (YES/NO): NO